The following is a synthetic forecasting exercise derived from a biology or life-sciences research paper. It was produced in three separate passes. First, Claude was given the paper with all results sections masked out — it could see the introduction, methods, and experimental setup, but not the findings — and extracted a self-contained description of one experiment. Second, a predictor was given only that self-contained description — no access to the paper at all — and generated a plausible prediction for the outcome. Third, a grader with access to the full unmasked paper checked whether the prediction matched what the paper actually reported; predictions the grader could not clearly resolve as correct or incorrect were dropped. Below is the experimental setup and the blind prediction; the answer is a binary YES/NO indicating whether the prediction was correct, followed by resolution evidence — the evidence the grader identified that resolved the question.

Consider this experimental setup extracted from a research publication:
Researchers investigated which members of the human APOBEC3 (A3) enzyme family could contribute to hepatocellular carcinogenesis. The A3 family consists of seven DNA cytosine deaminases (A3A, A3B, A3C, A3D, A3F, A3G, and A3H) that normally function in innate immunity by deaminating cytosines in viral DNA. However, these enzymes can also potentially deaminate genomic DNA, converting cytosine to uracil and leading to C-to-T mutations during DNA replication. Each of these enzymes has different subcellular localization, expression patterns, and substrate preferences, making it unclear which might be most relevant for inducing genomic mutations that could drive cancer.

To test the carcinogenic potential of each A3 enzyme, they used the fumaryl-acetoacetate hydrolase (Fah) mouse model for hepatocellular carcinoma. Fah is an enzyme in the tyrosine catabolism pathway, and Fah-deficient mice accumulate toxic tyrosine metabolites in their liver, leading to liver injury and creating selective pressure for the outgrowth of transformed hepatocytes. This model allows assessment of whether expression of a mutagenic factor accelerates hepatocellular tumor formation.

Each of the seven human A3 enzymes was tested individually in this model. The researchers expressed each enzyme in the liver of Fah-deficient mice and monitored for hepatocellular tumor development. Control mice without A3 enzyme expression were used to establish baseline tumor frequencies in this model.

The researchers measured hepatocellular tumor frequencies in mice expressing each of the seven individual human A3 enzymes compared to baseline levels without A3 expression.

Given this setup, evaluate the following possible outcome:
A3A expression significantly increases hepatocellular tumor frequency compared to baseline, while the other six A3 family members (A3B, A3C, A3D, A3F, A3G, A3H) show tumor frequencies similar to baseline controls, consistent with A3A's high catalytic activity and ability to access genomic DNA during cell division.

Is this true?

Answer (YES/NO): YES